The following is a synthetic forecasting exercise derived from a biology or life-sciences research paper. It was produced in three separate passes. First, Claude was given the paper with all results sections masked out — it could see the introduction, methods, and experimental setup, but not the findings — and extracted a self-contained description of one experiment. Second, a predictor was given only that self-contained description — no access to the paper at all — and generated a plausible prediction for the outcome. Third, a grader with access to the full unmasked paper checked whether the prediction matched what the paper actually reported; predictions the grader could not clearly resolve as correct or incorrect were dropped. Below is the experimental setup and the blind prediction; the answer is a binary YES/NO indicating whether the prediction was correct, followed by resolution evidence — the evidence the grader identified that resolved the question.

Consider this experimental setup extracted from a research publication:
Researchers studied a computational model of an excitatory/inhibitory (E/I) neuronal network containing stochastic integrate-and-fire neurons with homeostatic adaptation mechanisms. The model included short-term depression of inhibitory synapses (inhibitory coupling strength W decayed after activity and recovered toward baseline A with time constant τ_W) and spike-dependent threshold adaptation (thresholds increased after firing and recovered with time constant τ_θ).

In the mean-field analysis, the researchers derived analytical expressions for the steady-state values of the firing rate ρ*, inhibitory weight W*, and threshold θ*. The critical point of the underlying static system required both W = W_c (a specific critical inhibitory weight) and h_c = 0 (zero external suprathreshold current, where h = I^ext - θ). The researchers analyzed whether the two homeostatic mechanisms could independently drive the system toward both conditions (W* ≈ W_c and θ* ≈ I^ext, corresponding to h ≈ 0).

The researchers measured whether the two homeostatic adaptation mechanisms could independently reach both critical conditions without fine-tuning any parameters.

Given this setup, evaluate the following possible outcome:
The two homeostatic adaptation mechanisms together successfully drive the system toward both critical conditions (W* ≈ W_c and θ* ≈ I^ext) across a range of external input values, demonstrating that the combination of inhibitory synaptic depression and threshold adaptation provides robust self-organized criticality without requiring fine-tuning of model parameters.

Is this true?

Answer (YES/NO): NO